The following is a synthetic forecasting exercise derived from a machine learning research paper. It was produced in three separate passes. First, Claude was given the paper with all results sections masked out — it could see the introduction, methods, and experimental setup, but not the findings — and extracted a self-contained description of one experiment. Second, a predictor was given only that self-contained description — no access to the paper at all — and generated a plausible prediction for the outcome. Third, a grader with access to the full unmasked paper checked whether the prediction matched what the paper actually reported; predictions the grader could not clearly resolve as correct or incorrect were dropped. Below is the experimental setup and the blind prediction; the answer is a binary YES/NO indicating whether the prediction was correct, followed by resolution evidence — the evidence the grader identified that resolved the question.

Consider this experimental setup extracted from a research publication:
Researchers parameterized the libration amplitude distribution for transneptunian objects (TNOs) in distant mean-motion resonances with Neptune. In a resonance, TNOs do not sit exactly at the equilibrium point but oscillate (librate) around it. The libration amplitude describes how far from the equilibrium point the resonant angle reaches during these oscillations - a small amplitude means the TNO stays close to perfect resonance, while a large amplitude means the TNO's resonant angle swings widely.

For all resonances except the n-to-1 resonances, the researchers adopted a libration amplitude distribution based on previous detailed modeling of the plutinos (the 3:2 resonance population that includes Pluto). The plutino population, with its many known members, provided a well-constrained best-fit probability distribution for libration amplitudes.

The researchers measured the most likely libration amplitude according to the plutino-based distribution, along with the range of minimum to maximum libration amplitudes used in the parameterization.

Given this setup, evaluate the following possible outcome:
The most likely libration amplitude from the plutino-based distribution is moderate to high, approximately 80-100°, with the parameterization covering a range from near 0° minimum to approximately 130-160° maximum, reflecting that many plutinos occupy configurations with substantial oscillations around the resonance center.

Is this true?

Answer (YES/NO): NO